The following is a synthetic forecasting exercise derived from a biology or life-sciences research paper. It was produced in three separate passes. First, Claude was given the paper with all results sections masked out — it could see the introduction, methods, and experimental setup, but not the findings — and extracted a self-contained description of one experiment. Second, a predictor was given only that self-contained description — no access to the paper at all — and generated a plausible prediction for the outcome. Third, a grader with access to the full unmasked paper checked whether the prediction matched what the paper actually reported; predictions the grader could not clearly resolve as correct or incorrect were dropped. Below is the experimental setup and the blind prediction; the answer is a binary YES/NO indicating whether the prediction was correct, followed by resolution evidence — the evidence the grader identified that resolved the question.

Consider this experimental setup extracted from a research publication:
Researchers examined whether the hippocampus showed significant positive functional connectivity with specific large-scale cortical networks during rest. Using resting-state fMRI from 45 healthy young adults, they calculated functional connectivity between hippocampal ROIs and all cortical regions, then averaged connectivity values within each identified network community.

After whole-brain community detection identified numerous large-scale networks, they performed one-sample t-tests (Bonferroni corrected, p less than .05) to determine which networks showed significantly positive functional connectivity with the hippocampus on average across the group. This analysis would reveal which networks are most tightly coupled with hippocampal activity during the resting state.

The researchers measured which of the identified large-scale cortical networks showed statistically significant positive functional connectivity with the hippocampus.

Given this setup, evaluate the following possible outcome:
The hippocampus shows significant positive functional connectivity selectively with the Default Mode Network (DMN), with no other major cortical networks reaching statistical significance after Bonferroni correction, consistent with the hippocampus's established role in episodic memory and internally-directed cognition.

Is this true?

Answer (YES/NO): NO